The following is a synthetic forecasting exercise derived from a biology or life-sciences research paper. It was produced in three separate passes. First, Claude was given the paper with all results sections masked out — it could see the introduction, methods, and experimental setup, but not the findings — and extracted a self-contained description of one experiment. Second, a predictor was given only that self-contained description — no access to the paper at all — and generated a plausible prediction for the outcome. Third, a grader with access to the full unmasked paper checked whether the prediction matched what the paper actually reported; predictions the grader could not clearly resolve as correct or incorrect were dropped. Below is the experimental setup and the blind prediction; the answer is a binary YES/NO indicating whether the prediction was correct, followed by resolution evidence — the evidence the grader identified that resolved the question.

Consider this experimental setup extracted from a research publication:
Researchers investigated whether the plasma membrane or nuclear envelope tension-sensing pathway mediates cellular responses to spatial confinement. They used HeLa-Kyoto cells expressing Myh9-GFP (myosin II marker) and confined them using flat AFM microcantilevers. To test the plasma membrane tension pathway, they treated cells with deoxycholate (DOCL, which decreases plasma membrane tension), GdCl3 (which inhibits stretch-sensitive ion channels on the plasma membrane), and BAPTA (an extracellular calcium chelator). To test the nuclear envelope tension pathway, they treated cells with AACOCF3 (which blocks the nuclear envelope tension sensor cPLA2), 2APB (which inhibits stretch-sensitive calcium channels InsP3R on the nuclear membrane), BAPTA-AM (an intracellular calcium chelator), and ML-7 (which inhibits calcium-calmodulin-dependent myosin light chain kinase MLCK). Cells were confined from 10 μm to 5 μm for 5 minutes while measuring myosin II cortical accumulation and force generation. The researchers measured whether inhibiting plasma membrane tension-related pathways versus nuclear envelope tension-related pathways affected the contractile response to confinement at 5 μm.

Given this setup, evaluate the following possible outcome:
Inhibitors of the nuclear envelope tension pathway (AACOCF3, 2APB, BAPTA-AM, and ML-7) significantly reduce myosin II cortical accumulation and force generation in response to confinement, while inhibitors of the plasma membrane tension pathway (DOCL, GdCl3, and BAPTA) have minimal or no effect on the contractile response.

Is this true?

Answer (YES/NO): YES